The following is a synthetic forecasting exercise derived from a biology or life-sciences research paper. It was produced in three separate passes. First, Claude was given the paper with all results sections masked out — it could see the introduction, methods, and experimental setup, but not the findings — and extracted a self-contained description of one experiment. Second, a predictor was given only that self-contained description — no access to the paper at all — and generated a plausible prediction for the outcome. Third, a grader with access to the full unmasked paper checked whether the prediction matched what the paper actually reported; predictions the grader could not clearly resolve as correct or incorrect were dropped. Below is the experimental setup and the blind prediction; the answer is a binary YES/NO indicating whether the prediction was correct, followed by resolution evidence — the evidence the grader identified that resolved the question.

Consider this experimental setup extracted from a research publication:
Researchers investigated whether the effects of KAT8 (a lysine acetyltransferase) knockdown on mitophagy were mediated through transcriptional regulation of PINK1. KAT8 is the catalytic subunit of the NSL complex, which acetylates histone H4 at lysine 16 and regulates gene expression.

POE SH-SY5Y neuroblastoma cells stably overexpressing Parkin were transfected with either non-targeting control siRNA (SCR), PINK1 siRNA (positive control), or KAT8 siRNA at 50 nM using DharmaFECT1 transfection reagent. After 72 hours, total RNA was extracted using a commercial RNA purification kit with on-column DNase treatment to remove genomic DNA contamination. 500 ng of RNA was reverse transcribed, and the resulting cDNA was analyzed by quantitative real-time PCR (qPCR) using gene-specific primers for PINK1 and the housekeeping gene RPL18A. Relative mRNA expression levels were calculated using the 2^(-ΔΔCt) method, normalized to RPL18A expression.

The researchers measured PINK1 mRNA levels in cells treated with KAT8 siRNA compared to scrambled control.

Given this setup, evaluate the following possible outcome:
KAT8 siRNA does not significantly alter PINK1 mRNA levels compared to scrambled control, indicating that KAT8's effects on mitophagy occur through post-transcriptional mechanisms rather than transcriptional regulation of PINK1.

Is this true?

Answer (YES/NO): NO